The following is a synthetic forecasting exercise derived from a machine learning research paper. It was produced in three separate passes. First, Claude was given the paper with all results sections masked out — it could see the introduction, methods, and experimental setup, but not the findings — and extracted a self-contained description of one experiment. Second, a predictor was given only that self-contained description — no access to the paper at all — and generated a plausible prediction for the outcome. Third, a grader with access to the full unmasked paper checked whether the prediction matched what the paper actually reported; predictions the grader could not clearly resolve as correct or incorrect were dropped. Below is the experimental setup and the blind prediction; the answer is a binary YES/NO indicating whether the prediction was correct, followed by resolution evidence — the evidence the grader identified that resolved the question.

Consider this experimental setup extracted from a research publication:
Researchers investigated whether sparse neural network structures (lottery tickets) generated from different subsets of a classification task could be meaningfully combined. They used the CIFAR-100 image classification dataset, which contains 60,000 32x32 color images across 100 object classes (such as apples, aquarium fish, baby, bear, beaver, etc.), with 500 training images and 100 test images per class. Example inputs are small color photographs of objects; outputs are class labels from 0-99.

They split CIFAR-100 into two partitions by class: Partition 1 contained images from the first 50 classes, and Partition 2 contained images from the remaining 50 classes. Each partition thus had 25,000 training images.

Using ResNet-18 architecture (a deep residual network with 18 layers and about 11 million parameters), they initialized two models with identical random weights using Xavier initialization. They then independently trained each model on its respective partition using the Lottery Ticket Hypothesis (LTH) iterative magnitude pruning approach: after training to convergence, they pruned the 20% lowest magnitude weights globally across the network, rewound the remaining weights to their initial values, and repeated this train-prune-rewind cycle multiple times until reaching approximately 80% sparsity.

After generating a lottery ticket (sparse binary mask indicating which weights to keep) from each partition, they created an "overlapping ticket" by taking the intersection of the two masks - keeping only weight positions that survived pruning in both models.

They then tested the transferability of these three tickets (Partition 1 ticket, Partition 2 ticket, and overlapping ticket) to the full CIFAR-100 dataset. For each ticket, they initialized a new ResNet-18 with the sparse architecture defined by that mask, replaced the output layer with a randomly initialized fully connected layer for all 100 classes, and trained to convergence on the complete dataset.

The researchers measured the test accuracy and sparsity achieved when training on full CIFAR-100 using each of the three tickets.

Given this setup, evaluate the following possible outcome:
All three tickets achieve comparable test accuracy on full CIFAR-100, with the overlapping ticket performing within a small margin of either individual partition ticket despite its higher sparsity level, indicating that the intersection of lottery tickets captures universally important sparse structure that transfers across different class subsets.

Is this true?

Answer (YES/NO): NO